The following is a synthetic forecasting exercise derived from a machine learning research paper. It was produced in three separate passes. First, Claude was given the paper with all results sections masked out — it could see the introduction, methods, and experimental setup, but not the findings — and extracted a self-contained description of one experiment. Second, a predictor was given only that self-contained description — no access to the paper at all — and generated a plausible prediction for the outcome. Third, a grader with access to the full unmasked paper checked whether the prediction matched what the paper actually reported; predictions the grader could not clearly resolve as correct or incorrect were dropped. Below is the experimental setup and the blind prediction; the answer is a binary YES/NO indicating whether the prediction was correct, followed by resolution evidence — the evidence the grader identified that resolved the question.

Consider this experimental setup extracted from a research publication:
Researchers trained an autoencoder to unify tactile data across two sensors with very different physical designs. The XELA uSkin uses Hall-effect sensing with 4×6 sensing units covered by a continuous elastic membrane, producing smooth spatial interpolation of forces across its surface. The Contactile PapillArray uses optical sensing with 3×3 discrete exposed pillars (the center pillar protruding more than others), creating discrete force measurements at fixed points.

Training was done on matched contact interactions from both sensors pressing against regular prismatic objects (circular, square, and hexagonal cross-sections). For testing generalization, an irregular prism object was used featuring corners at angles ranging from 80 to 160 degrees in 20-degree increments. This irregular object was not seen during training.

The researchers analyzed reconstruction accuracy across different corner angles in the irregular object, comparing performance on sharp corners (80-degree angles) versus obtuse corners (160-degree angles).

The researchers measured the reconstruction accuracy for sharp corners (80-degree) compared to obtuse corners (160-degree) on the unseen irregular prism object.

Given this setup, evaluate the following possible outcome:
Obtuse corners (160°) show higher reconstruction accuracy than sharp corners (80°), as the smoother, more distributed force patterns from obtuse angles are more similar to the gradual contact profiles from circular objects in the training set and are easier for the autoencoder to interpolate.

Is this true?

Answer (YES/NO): YES